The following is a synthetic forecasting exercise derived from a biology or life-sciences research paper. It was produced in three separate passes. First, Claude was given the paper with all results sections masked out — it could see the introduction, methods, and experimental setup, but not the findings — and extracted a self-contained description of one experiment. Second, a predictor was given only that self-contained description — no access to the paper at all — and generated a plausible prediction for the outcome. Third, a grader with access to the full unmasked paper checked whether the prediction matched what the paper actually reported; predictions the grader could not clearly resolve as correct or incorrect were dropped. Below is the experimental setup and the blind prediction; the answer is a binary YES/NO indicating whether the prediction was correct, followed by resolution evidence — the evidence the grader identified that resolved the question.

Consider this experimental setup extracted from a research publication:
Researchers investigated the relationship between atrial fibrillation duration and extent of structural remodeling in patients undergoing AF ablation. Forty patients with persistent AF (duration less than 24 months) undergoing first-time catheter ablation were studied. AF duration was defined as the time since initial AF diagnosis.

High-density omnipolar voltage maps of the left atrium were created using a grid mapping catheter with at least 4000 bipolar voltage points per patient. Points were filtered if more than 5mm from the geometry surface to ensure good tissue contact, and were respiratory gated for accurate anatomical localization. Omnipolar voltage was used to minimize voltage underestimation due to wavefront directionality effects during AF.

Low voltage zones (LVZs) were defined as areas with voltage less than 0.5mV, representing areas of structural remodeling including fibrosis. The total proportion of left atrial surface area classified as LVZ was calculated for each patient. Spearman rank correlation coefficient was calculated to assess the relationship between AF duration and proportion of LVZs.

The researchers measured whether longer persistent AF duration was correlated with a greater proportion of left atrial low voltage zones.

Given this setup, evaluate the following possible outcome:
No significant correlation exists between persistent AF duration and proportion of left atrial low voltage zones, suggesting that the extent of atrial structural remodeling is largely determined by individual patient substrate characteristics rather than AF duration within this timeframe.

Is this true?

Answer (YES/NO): NO